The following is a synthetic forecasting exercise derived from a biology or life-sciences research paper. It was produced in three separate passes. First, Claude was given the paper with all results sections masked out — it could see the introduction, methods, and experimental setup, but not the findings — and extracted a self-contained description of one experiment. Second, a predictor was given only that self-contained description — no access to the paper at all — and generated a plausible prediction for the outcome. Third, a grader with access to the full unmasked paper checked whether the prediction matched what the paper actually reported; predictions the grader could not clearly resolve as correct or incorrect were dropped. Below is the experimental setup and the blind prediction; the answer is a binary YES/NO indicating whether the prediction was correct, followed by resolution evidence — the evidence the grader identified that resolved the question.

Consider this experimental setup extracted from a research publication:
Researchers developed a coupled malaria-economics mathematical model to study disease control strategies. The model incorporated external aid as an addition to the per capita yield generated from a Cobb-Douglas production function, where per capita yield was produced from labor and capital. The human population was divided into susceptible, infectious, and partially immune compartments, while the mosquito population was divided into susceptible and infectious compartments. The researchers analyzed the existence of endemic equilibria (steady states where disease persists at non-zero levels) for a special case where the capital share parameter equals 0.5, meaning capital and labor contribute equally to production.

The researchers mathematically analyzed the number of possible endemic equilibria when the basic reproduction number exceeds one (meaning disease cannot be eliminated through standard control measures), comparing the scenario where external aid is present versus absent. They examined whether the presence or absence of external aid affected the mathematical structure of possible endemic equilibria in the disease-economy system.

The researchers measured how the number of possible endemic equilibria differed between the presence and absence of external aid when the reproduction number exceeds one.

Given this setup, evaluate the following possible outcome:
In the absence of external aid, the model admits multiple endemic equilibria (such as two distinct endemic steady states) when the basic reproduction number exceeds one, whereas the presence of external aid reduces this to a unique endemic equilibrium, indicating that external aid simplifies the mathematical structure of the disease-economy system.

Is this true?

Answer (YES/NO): YES